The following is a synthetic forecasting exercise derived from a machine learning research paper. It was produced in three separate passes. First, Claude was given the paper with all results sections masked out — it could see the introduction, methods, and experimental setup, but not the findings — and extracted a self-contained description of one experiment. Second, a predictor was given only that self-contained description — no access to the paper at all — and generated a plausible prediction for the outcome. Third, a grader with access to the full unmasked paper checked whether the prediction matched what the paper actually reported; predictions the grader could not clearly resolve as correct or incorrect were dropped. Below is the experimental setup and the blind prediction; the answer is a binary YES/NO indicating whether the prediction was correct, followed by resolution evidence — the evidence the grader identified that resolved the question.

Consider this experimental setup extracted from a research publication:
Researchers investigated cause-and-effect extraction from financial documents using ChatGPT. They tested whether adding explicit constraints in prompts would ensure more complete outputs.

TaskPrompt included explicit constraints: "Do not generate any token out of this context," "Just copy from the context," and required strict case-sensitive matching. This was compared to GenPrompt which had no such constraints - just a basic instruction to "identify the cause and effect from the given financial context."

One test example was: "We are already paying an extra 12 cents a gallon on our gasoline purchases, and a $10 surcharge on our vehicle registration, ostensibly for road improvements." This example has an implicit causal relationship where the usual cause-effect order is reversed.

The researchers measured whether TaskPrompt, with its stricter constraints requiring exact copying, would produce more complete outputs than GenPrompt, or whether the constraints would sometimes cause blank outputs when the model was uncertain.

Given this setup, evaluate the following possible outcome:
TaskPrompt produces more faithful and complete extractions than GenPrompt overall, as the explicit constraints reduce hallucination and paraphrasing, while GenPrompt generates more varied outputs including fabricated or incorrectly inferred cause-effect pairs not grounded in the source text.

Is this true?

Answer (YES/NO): NO